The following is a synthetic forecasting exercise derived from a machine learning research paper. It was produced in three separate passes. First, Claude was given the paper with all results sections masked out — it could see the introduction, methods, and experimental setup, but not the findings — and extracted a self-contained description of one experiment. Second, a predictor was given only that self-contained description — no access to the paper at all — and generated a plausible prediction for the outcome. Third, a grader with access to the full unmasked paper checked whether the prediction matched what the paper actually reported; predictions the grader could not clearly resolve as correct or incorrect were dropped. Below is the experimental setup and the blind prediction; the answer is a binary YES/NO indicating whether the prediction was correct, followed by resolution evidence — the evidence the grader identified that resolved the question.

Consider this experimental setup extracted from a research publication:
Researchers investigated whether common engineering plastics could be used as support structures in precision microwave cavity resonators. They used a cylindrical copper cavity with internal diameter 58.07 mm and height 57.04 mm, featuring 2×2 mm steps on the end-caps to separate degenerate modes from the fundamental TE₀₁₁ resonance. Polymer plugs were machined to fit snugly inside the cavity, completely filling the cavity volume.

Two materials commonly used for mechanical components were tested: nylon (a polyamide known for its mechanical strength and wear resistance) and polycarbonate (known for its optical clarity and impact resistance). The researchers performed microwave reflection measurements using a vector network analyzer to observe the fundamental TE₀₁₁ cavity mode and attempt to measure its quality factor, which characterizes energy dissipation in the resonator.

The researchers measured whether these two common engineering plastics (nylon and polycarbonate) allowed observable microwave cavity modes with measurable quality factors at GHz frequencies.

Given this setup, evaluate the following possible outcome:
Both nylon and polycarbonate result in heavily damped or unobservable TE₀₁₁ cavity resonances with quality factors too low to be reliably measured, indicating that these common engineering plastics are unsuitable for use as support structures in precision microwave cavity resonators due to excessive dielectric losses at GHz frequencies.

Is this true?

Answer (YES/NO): YES